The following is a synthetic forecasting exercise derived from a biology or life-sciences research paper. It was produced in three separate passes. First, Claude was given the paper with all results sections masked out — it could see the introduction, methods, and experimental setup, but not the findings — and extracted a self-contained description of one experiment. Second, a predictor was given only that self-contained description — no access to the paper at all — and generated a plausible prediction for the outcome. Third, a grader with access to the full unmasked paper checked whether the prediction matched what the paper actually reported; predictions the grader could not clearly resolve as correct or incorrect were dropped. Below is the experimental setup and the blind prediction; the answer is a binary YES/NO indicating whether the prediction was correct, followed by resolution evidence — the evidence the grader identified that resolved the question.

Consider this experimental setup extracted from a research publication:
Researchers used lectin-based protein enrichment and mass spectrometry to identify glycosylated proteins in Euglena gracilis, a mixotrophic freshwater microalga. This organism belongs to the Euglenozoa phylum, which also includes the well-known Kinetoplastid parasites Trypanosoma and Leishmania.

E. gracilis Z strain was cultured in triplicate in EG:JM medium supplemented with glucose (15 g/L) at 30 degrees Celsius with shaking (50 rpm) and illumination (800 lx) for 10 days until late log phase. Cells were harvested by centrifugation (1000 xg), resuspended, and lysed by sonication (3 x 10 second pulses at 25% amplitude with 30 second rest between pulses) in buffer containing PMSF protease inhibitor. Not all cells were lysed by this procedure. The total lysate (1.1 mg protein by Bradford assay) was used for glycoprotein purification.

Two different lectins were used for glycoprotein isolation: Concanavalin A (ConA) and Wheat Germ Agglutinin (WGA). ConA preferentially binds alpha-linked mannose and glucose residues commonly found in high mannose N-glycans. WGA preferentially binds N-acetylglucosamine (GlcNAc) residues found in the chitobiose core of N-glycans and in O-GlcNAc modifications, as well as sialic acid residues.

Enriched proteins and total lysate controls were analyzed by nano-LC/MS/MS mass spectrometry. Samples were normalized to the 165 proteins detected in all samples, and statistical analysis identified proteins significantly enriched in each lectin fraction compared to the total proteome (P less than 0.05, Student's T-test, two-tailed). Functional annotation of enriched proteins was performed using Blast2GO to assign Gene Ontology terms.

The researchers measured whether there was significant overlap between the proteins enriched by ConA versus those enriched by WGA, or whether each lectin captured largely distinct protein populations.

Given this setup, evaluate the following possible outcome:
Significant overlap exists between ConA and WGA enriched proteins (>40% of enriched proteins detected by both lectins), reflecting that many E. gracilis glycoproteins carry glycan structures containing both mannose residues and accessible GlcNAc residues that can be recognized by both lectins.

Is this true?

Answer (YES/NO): NO